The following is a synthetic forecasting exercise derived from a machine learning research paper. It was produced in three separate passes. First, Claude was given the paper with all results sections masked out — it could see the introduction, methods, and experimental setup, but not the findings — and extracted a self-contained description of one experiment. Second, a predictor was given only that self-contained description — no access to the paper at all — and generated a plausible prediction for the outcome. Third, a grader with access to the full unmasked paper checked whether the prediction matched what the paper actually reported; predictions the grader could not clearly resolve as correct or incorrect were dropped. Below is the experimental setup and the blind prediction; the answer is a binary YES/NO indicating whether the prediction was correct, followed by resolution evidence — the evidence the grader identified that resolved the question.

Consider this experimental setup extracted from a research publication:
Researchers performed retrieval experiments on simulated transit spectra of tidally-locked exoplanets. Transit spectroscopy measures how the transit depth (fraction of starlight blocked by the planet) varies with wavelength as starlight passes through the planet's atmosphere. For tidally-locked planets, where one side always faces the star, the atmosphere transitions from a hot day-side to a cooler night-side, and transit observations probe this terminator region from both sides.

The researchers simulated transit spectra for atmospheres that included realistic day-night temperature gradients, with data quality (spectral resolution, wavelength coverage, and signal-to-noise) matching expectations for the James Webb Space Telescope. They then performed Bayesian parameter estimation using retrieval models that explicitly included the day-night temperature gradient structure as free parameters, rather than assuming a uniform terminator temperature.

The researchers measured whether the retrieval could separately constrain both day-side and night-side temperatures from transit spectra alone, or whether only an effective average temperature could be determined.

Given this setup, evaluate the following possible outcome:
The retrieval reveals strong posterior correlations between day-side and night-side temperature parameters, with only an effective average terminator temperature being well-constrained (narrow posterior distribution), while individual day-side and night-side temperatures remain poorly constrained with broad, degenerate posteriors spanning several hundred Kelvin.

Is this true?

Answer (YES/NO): NO